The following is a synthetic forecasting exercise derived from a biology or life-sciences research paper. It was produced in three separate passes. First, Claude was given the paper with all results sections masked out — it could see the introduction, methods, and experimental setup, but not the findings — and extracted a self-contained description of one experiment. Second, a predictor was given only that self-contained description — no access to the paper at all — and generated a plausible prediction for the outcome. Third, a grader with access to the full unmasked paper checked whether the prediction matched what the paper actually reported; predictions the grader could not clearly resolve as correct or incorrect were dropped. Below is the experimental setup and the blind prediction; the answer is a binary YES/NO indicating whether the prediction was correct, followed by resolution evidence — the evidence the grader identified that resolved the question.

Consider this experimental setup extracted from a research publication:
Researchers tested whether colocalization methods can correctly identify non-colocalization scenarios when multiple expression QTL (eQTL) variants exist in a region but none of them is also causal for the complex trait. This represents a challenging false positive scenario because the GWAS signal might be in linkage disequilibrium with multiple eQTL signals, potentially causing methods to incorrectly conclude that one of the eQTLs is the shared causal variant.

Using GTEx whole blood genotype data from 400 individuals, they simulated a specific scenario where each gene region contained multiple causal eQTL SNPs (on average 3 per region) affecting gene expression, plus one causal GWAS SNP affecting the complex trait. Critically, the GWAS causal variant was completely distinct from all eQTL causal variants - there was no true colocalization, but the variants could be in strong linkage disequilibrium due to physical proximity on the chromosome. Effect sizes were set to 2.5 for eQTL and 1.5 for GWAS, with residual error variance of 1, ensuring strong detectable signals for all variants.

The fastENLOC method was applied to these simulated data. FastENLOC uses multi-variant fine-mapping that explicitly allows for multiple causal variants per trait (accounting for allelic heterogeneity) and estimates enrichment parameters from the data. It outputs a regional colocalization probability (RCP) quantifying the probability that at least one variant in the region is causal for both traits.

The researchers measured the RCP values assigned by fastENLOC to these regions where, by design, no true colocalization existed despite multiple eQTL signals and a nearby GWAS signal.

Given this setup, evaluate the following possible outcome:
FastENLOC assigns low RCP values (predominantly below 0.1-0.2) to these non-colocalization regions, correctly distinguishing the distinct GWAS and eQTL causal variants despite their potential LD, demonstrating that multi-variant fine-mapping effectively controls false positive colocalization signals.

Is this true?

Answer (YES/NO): YES